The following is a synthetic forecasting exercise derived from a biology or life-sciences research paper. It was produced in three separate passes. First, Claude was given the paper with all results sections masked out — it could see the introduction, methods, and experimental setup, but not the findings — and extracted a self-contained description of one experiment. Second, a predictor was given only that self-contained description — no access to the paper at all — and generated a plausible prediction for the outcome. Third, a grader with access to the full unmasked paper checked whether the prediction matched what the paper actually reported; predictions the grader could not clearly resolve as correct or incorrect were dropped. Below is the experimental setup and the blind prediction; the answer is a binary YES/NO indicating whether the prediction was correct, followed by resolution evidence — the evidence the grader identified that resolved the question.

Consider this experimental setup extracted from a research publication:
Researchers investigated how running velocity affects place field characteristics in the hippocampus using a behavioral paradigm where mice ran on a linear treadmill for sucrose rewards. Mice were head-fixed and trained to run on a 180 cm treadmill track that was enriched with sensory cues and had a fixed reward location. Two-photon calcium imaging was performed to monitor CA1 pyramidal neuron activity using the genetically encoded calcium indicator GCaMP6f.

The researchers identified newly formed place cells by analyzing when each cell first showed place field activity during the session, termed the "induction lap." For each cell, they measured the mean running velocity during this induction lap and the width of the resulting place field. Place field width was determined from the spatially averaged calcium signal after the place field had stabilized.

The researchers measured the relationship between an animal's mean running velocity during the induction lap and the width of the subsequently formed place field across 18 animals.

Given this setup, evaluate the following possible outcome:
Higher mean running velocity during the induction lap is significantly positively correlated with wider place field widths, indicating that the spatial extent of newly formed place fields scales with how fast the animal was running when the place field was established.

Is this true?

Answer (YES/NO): YES